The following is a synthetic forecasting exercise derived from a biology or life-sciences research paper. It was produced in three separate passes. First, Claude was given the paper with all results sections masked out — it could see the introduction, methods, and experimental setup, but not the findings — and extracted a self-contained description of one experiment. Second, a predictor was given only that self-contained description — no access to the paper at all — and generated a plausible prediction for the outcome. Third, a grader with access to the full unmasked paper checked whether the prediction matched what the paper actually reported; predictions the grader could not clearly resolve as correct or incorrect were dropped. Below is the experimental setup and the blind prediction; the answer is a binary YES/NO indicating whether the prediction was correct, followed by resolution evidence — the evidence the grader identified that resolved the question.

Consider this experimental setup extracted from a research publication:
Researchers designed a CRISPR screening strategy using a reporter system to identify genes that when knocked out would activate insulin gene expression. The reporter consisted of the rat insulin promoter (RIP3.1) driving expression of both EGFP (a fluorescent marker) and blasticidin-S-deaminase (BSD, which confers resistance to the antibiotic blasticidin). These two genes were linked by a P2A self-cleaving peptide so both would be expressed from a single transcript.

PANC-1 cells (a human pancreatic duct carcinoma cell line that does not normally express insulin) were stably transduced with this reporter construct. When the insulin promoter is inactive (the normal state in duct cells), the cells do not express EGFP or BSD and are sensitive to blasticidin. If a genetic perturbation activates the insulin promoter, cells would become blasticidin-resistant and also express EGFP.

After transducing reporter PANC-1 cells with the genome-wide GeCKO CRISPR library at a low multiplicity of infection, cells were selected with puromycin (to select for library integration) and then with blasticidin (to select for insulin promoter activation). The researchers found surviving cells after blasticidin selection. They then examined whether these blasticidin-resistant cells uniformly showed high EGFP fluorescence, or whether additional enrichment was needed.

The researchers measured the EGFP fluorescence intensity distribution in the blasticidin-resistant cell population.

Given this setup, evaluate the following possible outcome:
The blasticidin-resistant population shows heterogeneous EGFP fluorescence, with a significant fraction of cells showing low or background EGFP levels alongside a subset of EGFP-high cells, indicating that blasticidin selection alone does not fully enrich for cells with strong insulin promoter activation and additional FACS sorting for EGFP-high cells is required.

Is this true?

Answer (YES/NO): YES